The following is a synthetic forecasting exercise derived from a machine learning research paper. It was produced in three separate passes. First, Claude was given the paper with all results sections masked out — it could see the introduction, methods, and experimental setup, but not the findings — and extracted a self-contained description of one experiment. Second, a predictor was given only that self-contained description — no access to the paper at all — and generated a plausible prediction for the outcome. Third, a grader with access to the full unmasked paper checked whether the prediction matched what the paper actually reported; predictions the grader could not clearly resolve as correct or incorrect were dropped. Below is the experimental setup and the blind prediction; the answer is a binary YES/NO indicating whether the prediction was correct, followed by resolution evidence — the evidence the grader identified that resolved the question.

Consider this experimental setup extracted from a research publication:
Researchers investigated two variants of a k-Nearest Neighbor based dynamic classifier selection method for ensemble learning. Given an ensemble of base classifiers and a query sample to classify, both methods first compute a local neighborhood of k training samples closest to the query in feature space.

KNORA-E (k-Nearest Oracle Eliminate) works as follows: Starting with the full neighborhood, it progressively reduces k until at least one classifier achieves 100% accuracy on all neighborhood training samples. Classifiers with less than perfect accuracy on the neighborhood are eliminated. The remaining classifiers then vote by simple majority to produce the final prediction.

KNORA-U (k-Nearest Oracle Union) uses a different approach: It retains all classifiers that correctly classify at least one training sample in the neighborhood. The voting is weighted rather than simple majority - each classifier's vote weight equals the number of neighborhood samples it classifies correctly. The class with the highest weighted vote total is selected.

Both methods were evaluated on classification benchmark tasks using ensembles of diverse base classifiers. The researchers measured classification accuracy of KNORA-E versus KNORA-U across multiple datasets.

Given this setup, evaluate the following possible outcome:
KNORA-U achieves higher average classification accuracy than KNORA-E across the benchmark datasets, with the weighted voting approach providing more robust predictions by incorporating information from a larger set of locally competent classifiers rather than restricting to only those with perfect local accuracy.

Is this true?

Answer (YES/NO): YES